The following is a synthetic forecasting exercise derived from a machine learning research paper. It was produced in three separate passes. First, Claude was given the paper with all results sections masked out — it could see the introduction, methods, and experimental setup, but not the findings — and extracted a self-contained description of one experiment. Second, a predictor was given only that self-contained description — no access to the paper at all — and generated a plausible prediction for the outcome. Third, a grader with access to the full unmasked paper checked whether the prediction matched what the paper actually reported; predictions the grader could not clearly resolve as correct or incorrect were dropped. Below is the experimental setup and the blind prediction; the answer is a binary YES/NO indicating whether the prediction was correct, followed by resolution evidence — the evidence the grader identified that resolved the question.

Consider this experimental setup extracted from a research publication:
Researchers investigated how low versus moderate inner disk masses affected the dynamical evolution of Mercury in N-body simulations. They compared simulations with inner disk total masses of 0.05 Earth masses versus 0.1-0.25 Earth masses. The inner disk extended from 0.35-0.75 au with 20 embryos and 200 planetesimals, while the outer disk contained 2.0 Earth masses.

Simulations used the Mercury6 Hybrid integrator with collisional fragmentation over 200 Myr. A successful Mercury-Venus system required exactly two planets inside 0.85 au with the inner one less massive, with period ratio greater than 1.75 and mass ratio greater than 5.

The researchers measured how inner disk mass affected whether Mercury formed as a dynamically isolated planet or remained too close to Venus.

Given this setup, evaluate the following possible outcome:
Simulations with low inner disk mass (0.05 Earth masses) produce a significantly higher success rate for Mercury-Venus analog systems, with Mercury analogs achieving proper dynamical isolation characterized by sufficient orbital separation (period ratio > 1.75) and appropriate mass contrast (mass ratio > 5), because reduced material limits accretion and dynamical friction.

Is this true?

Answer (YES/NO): NO